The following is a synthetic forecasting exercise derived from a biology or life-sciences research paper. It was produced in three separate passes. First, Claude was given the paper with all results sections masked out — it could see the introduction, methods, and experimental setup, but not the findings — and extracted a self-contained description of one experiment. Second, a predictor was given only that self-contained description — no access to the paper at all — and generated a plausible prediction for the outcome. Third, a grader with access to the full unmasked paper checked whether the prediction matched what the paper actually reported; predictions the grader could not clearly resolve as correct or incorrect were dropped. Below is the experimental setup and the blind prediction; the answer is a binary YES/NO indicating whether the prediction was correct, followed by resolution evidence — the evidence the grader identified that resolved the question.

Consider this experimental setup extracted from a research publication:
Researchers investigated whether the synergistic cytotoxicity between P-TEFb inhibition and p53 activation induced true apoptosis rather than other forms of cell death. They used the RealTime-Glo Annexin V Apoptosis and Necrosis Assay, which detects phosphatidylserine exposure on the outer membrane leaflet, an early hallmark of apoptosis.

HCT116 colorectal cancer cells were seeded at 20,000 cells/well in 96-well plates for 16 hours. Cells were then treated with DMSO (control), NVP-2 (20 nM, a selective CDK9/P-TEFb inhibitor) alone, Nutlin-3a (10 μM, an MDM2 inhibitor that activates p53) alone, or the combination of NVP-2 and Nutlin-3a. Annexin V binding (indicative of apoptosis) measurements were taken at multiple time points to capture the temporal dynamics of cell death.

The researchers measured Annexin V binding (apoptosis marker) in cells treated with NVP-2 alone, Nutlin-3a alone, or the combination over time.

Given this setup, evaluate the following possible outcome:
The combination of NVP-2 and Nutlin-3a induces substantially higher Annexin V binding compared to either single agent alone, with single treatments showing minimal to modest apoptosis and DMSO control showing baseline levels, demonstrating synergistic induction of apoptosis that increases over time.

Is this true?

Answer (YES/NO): YES